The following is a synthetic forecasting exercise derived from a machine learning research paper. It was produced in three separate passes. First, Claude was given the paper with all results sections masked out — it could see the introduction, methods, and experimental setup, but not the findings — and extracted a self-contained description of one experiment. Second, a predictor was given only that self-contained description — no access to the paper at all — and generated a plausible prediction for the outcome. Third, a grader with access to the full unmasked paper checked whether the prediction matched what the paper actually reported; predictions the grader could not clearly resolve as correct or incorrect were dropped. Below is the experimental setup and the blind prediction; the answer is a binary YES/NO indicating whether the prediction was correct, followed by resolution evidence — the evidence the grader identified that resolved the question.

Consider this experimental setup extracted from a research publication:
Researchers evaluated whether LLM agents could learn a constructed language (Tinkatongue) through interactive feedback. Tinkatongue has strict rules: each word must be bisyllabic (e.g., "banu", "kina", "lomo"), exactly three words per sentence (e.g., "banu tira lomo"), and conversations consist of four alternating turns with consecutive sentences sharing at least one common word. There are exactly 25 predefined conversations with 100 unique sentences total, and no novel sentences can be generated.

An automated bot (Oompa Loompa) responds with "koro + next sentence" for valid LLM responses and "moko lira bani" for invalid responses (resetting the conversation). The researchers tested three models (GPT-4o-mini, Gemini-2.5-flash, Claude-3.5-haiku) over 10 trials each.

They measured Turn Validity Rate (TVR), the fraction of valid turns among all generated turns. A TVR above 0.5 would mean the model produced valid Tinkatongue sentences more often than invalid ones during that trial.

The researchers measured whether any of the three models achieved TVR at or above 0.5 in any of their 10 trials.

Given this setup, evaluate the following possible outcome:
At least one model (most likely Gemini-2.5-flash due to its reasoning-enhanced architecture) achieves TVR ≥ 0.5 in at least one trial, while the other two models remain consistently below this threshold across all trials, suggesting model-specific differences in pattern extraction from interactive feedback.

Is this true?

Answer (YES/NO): NO